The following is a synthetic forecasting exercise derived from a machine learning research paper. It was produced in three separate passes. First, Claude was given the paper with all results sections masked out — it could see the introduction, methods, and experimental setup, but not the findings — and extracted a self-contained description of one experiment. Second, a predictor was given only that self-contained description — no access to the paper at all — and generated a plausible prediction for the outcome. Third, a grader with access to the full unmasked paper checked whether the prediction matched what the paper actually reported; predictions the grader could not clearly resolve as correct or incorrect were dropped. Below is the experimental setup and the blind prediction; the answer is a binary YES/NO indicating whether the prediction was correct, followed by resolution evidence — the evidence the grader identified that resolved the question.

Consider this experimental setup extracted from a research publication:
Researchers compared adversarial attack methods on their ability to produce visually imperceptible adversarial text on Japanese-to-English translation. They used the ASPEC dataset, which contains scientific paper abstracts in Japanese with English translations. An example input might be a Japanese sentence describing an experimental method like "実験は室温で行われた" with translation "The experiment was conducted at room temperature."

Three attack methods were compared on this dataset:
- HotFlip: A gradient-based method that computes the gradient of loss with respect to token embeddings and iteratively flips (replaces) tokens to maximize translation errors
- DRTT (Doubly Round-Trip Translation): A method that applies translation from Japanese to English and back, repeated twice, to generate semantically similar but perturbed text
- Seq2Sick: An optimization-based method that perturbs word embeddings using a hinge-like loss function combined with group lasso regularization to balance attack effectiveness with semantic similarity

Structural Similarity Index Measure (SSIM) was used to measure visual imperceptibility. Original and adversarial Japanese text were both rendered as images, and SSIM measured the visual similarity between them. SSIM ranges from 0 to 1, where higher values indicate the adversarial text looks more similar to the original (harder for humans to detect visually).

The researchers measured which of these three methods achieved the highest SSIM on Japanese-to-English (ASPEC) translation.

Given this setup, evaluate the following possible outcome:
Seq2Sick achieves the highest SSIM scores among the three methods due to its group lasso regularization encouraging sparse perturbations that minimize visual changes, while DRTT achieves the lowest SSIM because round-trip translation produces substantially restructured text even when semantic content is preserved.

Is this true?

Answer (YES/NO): NO